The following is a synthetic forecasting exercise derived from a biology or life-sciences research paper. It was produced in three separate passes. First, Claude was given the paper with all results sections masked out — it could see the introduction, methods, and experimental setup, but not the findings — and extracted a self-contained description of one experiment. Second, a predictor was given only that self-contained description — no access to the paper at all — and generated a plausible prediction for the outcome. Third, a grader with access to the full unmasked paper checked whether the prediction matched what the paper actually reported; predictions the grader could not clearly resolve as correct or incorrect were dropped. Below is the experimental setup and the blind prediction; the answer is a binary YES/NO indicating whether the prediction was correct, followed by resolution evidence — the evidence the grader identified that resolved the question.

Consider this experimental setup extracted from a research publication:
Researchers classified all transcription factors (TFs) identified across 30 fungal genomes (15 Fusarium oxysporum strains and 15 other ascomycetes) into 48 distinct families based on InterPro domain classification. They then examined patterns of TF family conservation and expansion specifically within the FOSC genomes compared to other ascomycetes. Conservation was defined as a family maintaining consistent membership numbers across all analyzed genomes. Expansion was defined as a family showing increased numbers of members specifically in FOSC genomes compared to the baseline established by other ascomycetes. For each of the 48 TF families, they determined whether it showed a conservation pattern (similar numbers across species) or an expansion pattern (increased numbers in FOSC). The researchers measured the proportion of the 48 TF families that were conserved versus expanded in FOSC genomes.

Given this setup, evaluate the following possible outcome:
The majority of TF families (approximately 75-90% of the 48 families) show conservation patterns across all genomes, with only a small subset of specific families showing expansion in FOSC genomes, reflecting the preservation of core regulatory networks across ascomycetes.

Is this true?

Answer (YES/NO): NO